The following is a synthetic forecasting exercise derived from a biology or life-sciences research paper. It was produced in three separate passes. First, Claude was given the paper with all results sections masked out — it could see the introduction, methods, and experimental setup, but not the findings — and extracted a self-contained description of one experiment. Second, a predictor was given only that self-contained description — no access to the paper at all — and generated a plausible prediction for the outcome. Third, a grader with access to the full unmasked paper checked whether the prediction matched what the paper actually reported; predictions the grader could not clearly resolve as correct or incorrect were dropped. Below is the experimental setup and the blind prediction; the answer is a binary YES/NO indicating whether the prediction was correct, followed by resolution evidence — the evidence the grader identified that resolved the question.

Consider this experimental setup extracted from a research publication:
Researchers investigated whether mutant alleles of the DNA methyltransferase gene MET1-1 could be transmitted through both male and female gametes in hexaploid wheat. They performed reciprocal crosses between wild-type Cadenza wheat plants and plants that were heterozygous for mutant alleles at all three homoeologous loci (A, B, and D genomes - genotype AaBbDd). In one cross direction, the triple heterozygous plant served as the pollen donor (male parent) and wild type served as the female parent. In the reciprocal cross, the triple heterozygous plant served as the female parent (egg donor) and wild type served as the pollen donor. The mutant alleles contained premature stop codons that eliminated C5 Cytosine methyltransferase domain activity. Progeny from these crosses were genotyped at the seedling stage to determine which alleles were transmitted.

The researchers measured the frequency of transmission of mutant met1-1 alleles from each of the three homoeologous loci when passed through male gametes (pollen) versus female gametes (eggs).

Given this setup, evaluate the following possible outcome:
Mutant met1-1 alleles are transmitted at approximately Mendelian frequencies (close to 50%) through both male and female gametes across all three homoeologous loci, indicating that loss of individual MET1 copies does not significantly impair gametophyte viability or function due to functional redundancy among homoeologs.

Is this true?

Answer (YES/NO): NO